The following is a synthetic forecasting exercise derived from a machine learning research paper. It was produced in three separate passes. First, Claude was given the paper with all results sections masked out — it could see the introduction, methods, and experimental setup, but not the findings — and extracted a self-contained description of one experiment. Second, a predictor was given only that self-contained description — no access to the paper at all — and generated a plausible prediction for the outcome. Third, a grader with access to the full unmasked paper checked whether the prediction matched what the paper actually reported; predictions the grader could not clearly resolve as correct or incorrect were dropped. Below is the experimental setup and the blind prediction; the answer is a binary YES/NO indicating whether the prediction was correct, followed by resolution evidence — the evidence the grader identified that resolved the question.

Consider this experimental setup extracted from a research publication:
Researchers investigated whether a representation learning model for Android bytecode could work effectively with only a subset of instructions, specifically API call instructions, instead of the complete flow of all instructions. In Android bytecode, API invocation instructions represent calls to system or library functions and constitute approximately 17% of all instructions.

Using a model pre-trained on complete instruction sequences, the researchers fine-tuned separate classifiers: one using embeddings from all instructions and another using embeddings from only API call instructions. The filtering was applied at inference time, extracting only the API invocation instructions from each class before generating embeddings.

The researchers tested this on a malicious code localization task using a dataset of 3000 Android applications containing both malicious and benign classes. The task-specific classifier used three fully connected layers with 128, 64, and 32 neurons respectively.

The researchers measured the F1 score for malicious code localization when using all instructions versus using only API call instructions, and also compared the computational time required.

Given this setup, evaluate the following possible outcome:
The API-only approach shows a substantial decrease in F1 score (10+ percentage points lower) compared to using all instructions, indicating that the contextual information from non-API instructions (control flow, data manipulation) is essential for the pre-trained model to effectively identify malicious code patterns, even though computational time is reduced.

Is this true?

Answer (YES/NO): NO